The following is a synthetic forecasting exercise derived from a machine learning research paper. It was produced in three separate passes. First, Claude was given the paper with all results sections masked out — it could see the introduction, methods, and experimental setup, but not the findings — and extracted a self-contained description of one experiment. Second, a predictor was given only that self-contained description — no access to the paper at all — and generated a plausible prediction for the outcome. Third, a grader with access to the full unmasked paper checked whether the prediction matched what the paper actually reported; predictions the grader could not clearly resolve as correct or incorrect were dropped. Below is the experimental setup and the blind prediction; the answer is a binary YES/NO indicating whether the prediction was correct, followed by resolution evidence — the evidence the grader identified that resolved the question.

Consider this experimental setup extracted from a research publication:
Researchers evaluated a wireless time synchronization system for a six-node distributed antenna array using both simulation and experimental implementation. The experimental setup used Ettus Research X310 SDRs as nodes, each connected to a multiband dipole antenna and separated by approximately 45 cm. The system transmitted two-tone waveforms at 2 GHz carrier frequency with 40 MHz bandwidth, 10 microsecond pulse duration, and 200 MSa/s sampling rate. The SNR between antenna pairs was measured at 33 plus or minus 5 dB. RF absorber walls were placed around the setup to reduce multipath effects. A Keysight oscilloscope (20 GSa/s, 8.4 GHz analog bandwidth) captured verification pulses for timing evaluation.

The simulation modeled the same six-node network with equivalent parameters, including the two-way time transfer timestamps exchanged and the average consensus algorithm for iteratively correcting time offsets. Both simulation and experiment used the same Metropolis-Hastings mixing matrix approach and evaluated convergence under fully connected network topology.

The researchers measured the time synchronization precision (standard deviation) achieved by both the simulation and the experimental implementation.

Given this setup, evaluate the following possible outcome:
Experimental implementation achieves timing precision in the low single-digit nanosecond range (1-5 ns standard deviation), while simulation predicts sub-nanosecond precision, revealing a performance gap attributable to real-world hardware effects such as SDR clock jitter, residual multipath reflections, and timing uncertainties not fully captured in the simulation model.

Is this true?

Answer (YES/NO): NO